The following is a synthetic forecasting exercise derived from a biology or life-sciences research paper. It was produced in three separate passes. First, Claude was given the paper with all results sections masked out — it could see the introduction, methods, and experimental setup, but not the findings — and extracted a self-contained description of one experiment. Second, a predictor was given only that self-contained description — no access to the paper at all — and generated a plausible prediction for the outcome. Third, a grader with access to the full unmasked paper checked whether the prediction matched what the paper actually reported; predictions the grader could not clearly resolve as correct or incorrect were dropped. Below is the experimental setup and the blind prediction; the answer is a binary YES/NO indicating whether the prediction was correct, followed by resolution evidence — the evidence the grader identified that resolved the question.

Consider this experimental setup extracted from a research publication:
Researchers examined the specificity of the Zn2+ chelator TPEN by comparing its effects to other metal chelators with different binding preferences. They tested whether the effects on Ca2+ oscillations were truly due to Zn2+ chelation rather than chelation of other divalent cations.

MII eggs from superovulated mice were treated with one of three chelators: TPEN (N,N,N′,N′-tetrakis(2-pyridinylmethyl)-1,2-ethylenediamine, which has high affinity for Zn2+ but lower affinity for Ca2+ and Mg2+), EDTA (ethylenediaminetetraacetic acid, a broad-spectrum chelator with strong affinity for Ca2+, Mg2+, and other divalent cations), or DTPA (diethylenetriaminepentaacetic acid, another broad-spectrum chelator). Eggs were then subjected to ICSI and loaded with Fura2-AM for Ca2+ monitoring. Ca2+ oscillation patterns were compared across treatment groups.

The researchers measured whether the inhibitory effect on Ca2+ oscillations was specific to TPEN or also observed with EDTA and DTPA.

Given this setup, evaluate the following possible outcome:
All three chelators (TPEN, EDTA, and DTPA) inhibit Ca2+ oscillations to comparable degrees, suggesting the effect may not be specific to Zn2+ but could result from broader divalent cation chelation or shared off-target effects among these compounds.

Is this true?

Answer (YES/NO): NO